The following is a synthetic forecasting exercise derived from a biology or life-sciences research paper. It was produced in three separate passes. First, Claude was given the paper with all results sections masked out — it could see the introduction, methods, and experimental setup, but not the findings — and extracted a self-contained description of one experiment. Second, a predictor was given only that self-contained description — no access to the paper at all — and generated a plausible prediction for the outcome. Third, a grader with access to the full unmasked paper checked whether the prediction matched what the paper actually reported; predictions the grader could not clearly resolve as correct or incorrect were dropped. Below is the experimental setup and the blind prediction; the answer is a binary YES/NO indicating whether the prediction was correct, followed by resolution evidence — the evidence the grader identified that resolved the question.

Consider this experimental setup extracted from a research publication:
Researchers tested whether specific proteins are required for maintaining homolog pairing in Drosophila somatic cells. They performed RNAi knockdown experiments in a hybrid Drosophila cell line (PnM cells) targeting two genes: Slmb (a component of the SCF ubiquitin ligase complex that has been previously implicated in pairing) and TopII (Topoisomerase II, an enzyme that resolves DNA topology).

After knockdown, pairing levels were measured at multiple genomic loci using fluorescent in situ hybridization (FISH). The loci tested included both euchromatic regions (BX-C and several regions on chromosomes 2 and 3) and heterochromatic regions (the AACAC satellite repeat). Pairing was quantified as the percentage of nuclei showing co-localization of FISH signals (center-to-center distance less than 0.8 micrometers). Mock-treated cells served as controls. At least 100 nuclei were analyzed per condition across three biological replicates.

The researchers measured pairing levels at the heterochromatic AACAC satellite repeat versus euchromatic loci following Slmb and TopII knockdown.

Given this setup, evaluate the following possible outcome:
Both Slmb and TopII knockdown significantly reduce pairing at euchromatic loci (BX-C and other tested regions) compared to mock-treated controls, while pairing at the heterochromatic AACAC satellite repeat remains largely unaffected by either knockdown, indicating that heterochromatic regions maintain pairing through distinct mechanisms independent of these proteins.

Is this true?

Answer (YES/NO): NO